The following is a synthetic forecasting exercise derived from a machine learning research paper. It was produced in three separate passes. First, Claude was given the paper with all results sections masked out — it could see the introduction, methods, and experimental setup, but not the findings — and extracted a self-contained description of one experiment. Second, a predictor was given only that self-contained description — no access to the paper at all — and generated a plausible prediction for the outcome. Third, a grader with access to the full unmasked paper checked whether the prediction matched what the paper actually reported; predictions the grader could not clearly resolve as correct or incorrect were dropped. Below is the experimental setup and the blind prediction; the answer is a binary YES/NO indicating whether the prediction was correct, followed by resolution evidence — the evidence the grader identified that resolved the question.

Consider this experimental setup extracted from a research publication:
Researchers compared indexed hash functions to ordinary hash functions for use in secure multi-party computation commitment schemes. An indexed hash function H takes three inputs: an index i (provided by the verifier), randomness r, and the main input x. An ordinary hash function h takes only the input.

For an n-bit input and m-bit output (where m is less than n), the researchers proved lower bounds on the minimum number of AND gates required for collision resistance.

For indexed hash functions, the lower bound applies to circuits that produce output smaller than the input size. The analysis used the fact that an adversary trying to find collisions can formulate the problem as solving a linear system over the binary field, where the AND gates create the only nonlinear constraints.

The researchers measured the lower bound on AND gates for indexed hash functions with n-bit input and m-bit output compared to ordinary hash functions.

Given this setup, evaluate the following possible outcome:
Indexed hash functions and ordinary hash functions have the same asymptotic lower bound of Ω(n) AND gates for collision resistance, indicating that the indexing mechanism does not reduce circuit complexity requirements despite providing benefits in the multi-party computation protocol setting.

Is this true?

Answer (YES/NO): NO